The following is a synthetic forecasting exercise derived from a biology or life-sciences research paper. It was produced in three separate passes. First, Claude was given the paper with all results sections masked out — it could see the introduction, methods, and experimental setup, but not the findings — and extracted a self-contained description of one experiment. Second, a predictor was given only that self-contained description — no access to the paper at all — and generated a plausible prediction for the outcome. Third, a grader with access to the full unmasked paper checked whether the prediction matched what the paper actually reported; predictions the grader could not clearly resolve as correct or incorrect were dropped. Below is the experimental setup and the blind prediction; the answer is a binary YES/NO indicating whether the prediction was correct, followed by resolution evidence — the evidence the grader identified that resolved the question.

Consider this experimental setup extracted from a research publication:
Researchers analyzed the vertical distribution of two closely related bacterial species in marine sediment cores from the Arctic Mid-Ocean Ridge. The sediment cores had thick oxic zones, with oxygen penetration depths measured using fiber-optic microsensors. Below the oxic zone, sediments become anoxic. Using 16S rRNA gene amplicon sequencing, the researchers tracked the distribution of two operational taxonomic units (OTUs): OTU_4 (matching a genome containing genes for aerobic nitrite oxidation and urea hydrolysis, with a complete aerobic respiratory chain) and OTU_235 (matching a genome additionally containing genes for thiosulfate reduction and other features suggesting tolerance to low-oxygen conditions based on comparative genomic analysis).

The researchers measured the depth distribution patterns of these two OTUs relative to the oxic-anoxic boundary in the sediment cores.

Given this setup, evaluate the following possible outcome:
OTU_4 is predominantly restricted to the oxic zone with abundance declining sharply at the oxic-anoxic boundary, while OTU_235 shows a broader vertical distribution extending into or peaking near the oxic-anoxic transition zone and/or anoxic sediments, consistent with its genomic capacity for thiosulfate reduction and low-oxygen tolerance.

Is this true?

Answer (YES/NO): NO